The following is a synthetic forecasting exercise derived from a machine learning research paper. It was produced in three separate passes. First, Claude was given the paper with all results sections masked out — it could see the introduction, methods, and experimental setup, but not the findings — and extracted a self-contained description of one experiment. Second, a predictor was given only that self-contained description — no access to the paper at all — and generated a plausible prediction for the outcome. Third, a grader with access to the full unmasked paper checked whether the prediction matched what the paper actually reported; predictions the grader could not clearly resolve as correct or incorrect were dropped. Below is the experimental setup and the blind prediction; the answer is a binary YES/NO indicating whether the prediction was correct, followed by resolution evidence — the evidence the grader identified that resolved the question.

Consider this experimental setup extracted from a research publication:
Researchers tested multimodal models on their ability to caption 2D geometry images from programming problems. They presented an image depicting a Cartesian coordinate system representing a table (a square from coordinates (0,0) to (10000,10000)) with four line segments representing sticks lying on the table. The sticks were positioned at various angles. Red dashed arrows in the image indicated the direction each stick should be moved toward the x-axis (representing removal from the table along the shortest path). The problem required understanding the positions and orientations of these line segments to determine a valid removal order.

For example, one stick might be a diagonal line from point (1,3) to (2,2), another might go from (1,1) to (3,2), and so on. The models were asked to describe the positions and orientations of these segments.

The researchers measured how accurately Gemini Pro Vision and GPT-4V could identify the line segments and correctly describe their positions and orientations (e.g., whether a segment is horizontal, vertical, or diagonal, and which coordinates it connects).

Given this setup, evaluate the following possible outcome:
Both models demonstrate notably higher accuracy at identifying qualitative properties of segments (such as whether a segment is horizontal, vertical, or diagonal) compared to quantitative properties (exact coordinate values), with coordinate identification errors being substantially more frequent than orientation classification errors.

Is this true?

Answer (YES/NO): NO